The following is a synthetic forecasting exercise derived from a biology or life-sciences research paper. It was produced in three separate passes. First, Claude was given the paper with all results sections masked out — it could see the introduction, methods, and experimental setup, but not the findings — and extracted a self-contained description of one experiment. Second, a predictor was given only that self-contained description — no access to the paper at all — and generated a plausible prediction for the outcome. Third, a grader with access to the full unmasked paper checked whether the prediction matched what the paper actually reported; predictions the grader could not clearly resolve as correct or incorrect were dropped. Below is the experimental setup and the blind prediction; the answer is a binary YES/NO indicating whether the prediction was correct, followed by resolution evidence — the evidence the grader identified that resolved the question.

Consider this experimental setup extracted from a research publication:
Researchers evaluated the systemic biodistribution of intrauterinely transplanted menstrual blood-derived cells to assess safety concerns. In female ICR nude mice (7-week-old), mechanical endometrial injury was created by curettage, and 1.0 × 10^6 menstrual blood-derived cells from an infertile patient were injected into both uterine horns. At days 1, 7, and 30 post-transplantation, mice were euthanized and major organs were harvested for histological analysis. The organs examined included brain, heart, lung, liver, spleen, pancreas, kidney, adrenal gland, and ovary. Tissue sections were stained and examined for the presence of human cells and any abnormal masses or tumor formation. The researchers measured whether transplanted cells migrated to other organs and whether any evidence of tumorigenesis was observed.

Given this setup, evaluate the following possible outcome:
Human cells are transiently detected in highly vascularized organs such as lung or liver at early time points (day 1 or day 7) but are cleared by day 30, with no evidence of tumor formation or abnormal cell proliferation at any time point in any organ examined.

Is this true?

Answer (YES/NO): NO